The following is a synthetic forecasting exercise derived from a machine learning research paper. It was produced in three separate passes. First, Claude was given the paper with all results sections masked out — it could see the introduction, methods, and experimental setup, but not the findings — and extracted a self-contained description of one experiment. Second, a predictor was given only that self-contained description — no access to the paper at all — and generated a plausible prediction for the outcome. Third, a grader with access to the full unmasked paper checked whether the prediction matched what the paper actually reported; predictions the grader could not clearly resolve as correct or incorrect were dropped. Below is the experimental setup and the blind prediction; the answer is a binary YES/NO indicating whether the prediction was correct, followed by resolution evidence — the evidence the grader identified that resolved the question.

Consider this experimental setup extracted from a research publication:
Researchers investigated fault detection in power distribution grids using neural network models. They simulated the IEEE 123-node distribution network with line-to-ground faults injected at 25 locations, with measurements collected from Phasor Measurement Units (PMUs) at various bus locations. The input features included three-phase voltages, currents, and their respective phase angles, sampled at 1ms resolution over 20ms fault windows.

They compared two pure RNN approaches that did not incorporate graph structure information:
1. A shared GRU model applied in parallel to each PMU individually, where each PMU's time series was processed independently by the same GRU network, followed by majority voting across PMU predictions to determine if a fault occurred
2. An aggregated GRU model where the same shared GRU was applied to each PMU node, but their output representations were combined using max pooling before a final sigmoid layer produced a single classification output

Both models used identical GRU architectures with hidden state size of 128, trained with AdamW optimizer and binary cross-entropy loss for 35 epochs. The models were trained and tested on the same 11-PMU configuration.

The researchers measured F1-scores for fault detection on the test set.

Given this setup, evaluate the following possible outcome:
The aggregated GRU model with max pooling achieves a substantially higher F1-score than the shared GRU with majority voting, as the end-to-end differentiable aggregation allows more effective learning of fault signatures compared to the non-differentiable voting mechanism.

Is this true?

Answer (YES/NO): NO